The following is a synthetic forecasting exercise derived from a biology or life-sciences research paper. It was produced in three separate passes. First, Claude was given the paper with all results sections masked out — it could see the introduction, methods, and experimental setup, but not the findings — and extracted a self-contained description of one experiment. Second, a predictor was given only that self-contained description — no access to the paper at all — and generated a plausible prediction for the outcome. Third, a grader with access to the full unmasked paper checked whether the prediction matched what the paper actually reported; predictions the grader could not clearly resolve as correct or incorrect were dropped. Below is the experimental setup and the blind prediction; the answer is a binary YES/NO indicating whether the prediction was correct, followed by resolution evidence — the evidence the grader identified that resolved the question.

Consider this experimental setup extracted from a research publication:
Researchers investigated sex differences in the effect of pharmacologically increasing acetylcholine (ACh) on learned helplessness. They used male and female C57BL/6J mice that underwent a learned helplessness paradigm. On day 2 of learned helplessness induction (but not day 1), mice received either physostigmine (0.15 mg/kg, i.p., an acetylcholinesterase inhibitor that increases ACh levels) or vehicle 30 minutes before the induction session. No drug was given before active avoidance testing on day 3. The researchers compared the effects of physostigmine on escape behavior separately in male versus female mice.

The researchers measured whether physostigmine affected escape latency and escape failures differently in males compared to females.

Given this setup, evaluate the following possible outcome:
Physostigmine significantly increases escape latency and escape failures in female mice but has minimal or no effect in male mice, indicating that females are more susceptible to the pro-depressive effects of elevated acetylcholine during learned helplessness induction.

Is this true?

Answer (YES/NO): NO